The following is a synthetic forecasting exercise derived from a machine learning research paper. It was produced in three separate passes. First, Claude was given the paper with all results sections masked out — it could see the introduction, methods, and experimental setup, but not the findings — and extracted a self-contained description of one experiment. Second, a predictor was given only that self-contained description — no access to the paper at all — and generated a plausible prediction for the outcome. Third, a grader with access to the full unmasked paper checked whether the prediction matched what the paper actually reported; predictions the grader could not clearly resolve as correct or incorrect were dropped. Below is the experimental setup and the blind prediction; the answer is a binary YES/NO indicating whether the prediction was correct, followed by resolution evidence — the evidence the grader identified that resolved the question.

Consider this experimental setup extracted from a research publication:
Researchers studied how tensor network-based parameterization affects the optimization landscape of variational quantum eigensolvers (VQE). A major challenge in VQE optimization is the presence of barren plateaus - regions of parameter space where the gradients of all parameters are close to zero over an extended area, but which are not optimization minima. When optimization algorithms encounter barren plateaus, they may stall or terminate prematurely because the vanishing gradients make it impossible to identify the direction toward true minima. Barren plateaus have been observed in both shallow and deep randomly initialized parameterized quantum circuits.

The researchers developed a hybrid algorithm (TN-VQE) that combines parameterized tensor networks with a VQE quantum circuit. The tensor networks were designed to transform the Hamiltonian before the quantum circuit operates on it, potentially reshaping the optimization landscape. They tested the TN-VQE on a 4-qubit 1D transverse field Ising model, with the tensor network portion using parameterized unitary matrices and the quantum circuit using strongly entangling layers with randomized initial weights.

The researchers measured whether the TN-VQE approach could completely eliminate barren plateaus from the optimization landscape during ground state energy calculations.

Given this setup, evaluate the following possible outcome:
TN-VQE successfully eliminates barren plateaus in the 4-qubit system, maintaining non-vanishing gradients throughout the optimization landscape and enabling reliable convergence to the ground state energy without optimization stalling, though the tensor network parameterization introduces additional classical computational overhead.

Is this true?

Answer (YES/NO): NO